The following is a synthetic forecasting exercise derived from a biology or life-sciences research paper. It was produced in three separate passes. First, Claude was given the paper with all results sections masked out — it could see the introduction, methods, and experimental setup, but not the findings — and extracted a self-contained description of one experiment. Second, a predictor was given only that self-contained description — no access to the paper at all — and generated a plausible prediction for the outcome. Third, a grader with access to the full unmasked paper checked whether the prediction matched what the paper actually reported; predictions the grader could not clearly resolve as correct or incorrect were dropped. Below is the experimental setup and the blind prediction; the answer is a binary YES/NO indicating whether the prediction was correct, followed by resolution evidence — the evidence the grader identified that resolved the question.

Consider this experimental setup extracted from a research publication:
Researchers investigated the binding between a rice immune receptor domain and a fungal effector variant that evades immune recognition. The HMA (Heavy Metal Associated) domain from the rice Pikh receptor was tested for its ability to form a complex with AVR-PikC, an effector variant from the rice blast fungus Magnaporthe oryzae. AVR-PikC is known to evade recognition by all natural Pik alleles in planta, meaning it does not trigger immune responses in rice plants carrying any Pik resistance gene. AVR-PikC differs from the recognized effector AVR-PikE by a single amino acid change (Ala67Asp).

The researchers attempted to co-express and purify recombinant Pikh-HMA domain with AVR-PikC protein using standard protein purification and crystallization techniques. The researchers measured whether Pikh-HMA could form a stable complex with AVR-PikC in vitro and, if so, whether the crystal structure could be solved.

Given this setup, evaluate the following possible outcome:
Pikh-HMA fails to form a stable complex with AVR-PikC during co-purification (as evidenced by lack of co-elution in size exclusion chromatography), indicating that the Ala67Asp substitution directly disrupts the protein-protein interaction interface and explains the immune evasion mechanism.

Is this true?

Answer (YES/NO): NO